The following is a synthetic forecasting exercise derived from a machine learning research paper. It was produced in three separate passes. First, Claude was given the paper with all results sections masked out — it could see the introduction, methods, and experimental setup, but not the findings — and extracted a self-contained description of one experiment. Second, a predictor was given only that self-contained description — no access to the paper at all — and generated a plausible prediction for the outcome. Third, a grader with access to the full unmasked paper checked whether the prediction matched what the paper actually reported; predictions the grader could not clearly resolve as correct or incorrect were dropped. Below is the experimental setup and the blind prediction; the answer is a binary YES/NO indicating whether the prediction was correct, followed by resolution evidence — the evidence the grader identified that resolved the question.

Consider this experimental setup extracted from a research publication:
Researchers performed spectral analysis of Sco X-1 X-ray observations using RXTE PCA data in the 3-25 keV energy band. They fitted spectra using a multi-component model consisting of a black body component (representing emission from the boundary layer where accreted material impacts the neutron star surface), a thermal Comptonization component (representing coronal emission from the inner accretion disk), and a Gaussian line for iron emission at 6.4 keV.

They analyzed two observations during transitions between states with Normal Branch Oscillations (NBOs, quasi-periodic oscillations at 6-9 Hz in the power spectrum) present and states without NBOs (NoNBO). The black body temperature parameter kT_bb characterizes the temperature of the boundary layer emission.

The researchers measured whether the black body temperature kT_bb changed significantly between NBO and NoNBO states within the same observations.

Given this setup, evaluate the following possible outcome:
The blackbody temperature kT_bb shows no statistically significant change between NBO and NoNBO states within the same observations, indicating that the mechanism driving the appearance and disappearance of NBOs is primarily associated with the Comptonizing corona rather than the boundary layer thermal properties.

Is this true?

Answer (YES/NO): NO